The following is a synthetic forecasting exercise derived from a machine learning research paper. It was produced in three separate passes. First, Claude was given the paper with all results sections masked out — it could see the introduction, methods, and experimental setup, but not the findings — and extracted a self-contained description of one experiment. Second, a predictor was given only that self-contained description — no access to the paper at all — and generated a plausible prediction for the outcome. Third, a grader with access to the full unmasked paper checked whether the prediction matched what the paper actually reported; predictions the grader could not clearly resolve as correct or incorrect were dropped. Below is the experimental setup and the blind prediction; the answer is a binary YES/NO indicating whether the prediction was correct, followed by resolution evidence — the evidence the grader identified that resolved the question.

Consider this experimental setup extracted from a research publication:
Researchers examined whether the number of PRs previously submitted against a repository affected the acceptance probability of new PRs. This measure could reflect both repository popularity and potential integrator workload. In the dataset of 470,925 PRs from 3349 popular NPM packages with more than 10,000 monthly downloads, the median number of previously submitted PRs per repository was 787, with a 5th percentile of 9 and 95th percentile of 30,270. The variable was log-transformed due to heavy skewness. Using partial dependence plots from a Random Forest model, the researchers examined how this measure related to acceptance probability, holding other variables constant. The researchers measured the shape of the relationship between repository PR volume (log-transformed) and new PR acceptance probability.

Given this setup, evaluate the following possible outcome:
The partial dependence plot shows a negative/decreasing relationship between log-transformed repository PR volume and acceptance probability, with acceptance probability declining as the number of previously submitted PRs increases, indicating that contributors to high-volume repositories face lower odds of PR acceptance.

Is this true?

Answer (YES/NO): NO